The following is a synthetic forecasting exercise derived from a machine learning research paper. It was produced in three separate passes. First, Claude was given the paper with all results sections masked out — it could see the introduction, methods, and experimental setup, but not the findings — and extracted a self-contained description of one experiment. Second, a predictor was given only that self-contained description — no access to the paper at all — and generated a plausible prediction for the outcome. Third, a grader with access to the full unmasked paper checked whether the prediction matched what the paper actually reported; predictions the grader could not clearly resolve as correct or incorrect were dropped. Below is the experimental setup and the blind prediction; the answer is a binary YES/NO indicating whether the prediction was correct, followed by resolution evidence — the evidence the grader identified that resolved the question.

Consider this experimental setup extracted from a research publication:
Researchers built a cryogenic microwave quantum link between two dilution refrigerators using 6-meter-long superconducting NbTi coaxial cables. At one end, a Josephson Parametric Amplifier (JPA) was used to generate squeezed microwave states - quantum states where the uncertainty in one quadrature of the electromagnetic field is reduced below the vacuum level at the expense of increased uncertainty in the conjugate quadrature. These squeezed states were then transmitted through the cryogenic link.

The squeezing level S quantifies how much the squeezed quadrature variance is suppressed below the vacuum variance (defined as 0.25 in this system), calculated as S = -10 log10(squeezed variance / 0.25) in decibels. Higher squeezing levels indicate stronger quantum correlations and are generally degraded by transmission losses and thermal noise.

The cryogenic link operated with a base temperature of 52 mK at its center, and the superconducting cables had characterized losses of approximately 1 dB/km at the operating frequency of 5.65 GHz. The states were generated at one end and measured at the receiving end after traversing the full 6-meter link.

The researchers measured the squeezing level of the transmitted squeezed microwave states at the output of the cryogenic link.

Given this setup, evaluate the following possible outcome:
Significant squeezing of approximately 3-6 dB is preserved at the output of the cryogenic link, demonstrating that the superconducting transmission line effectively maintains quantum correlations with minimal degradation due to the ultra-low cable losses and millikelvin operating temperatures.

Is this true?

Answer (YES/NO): NO